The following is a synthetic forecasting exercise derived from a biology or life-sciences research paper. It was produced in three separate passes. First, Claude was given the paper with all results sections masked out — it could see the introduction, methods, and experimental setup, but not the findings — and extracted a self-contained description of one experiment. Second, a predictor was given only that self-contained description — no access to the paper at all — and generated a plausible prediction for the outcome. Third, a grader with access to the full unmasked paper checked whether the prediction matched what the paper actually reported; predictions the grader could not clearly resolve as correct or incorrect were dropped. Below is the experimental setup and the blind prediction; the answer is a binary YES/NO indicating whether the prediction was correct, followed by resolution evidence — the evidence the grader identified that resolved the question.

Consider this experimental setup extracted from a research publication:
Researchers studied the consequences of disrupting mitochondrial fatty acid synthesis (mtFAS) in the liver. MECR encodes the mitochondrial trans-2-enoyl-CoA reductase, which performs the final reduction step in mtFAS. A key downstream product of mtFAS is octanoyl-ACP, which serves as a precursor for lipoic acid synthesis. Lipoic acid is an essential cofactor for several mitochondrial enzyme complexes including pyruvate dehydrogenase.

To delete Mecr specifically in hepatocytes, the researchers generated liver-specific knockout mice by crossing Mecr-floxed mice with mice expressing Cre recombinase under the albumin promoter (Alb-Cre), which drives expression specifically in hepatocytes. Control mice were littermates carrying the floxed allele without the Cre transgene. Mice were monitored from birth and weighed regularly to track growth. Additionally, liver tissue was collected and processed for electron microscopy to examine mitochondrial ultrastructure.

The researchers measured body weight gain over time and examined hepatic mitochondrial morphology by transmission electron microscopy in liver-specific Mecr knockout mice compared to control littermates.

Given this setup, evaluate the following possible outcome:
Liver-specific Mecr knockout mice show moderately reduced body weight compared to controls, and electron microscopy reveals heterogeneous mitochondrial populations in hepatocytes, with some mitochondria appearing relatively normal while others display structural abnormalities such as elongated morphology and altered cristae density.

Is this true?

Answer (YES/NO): NO